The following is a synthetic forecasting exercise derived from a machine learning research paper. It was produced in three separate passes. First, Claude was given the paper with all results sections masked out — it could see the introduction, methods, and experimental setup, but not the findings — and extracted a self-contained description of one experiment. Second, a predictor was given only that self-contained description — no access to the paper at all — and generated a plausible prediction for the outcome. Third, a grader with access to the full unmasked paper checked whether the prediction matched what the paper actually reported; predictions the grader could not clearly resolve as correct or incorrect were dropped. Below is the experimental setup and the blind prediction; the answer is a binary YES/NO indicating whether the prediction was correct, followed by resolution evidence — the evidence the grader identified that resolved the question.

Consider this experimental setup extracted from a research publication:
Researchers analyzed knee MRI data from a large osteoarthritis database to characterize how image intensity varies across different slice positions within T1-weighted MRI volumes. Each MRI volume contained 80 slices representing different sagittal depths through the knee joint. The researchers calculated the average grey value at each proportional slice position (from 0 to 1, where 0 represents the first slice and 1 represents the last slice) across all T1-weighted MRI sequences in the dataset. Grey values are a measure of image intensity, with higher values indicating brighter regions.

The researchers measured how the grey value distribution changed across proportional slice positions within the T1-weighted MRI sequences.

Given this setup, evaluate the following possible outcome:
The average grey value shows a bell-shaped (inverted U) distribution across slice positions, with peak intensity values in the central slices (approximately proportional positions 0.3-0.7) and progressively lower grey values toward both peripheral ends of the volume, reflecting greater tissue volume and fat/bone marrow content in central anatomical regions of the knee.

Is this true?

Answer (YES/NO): NO